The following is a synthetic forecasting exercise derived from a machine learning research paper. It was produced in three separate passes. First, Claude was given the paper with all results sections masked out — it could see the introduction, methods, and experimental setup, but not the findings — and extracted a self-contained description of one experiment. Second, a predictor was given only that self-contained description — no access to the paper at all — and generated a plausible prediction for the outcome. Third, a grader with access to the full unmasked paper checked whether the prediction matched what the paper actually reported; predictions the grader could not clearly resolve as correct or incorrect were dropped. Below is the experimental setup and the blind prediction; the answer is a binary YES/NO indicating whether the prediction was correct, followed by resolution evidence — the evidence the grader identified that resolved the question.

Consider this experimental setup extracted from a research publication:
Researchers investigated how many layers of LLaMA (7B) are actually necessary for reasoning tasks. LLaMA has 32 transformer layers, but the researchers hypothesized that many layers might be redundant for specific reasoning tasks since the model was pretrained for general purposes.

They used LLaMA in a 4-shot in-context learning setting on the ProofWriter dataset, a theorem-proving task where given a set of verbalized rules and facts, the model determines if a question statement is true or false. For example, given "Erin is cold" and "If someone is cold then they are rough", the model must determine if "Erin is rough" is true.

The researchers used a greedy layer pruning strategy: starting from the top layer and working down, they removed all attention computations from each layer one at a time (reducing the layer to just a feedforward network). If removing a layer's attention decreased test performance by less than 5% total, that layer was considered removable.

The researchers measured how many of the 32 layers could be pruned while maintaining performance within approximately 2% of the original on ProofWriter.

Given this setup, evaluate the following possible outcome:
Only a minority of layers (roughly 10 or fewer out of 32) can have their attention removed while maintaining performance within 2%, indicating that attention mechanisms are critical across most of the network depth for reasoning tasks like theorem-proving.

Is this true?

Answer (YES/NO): NO